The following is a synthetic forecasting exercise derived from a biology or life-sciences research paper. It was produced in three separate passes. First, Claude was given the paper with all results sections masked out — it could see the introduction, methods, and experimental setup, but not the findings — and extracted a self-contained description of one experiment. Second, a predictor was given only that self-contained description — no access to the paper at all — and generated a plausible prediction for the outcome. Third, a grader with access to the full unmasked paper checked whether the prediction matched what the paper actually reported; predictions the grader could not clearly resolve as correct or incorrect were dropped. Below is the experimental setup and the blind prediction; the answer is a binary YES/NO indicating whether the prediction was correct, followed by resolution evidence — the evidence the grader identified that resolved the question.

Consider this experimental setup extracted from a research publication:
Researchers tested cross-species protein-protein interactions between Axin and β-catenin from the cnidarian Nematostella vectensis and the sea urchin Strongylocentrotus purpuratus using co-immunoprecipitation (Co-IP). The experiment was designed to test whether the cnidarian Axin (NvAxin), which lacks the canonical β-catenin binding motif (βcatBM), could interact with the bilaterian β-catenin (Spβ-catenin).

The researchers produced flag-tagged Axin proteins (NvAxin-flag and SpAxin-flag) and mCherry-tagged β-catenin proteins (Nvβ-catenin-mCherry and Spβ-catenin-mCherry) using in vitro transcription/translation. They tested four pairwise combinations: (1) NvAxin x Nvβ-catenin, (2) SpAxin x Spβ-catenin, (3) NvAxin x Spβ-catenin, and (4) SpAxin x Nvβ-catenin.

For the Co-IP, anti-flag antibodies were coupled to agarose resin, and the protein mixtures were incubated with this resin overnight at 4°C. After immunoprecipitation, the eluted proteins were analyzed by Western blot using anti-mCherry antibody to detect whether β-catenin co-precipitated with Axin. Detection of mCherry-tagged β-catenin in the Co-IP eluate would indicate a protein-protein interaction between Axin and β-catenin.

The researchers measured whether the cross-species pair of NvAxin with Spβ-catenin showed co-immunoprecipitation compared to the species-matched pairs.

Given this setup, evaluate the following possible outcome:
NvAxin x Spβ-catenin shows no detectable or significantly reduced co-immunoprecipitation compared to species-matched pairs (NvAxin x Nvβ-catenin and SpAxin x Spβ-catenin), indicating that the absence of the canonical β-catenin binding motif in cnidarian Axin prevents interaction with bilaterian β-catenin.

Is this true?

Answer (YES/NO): NO